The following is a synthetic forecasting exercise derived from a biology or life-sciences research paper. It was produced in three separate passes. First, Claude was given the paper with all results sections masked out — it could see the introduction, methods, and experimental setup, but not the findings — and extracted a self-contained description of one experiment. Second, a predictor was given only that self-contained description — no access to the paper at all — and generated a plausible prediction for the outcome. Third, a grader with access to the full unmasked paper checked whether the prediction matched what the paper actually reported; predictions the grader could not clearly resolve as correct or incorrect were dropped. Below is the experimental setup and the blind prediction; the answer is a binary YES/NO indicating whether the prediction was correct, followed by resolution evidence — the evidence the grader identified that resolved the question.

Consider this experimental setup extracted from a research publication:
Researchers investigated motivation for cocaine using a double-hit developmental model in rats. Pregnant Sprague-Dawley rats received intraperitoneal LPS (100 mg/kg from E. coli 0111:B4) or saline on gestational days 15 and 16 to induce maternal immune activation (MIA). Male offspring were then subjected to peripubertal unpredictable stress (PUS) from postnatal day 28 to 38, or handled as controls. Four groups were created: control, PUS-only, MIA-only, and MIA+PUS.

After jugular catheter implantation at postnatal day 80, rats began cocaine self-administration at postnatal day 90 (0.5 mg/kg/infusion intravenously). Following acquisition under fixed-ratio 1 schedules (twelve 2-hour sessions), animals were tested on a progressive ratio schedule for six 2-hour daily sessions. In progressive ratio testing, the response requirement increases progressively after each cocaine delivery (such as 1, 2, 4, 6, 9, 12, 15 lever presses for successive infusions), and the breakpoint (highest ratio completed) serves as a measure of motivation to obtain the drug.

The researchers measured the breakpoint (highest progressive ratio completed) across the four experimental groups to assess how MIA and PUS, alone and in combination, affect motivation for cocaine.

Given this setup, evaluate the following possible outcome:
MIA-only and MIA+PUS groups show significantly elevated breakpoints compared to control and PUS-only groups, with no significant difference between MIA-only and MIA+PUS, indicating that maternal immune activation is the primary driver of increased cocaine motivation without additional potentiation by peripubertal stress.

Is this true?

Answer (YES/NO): NO